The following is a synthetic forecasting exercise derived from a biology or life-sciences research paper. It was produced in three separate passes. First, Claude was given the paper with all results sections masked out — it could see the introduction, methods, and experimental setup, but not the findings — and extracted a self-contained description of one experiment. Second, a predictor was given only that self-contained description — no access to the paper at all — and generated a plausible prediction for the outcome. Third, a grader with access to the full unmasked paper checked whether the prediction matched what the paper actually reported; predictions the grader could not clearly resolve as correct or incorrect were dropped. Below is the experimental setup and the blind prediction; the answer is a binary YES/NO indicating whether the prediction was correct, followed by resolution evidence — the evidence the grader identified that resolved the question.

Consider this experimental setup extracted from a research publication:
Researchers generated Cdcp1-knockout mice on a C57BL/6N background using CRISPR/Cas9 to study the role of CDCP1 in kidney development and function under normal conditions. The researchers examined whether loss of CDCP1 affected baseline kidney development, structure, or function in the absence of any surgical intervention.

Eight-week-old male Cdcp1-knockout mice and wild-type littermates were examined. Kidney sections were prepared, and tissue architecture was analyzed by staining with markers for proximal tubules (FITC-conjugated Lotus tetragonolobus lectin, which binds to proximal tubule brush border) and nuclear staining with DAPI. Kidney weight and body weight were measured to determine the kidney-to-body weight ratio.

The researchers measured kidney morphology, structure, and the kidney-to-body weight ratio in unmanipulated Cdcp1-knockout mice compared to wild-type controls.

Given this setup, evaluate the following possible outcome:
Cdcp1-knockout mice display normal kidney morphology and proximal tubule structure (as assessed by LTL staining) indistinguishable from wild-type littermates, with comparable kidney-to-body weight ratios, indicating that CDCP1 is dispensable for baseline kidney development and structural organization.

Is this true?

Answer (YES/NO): YES